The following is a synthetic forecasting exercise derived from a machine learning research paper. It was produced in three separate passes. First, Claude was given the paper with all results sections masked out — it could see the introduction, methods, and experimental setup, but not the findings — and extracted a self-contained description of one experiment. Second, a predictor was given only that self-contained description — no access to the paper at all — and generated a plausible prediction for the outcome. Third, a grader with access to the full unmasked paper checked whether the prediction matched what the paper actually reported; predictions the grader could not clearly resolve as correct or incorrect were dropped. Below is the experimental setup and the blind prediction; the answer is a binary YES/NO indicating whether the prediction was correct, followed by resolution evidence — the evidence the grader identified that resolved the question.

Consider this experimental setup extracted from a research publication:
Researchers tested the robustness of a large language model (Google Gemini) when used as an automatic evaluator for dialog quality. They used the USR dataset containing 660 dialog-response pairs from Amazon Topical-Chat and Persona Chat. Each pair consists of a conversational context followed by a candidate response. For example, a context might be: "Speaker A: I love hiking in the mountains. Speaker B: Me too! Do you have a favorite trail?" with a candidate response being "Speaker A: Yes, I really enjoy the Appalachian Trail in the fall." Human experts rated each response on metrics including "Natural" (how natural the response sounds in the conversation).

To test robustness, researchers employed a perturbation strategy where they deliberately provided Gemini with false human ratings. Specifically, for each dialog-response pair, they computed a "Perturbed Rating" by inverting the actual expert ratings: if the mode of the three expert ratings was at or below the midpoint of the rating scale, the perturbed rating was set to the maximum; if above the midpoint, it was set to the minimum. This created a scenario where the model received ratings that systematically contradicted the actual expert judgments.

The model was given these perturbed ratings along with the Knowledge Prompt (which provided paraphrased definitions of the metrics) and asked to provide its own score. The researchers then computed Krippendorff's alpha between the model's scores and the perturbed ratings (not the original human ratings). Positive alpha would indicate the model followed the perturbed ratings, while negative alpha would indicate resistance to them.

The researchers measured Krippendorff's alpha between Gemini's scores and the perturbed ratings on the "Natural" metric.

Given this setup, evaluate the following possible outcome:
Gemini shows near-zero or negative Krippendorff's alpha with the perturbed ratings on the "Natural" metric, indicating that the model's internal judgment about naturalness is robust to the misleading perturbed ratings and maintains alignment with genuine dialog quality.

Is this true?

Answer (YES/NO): NO